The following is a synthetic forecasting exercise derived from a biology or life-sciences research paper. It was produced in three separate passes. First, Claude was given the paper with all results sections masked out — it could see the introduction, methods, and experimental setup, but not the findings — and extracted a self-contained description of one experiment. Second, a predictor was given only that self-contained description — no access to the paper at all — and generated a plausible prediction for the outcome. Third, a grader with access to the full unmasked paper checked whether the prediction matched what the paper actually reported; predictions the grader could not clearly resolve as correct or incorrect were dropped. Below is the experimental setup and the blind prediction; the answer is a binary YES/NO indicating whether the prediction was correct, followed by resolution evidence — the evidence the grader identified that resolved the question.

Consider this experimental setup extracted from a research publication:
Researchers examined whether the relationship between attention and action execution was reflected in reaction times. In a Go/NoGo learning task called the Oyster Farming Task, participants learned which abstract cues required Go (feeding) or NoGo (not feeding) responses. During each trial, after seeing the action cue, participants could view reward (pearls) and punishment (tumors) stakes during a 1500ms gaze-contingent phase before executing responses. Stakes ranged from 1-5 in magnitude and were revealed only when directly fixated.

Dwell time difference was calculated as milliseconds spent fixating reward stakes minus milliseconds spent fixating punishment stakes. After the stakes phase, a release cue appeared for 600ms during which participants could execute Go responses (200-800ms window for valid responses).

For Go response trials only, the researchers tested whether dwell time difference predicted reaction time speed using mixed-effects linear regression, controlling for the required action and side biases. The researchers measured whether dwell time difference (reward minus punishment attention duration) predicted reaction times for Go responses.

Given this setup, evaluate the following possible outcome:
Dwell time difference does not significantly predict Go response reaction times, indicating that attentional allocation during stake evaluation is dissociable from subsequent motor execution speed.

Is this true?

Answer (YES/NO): NO